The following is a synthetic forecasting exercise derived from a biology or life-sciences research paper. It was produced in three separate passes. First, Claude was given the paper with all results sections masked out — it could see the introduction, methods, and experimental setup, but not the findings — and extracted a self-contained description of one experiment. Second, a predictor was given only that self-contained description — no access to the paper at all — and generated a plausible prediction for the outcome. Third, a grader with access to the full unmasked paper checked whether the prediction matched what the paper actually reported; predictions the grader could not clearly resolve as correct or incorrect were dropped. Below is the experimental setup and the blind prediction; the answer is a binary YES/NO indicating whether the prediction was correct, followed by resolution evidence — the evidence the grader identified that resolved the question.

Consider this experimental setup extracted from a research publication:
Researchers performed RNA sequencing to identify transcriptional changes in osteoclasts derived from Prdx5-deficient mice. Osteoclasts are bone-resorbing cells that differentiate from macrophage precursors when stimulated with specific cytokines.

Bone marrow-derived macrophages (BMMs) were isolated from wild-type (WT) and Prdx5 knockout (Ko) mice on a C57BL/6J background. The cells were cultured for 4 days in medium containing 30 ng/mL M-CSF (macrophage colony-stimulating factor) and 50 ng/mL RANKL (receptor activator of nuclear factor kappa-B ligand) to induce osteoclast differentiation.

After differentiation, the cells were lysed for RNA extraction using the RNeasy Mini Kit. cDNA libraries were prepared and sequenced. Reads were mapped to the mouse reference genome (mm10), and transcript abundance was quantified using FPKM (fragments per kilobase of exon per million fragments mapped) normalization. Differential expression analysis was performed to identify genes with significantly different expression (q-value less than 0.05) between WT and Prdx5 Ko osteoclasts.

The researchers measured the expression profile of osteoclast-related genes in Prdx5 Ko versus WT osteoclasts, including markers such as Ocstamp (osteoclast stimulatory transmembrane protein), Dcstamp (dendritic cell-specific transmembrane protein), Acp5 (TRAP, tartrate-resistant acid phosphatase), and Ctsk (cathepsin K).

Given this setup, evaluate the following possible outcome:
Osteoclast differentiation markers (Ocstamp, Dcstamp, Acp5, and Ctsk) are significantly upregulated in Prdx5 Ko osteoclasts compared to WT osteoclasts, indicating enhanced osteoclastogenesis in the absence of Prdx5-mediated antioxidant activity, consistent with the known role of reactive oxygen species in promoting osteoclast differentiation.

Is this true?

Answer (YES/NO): NO